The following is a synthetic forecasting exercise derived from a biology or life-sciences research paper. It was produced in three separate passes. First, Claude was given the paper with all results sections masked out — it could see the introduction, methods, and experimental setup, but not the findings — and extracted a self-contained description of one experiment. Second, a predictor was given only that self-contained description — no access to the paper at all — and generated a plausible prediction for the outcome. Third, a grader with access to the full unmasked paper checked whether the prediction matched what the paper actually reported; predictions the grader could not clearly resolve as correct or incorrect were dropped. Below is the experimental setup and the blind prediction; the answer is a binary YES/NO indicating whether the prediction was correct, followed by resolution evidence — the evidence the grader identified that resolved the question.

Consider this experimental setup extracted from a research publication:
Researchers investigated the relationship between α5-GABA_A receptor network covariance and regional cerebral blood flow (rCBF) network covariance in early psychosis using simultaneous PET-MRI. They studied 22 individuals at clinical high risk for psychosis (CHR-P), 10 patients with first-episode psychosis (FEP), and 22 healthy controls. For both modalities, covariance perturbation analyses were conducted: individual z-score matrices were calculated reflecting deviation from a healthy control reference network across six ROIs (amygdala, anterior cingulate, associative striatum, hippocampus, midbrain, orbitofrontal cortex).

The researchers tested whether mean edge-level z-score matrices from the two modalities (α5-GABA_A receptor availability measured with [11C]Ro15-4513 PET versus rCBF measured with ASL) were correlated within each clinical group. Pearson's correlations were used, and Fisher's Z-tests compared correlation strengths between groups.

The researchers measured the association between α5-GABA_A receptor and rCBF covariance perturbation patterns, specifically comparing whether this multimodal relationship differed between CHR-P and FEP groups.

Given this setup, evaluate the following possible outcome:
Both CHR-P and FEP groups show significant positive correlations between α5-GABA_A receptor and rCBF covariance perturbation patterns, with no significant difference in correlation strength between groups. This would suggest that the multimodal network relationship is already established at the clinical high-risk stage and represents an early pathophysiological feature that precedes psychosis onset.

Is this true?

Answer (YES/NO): NO